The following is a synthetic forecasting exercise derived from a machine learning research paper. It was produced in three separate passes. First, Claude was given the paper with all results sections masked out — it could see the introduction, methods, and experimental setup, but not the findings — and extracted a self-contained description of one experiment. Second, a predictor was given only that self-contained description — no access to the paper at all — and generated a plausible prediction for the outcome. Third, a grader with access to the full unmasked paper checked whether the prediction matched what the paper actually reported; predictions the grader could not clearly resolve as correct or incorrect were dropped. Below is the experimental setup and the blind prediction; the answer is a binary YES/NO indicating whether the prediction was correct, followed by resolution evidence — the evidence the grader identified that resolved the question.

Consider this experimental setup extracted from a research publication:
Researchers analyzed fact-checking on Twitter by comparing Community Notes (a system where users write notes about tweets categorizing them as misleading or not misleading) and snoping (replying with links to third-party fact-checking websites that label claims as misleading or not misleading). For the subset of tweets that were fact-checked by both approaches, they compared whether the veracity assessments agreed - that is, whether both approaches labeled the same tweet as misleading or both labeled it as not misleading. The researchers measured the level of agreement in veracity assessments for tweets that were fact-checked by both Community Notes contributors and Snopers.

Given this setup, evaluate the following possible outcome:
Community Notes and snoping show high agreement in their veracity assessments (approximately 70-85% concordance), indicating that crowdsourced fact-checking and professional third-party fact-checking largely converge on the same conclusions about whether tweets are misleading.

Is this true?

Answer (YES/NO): YES